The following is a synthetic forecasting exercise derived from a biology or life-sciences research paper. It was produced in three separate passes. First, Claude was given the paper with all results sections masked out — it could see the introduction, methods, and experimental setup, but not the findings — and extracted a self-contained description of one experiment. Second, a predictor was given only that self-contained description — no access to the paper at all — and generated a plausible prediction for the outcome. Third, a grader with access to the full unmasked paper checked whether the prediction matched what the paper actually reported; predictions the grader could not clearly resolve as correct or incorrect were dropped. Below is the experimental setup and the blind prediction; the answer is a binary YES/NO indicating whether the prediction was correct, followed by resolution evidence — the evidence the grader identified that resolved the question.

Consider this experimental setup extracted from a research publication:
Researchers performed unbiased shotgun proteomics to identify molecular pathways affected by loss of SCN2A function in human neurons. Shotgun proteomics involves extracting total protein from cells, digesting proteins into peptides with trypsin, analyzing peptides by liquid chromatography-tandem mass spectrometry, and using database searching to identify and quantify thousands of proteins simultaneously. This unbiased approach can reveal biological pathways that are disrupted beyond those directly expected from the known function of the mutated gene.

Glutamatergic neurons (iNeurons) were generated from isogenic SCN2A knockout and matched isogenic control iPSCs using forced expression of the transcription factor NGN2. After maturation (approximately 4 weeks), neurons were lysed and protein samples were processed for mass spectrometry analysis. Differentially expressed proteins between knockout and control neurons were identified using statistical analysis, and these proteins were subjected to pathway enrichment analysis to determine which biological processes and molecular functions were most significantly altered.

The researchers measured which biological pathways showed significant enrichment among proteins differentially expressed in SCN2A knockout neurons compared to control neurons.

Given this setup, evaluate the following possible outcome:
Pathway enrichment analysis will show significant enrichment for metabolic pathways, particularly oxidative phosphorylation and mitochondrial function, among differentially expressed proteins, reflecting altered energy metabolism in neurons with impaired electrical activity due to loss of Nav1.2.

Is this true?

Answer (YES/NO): YES